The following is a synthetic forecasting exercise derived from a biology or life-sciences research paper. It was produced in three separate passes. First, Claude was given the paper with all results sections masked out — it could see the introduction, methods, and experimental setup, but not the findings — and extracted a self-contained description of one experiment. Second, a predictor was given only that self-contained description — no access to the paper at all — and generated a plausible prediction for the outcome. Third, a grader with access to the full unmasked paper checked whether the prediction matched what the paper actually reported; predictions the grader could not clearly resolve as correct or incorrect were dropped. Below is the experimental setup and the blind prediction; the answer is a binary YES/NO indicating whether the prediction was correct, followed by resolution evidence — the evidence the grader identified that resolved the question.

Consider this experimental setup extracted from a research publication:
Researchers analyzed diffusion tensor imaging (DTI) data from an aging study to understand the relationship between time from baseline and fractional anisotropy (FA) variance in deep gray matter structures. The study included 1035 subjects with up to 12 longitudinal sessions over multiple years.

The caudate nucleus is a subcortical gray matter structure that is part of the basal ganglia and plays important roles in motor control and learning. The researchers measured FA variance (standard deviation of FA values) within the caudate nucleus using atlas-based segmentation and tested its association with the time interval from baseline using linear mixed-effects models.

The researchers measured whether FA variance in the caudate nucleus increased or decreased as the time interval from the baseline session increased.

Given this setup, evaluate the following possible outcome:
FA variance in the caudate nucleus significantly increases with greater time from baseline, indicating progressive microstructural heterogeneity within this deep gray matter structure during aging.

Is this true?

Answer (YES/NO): NO